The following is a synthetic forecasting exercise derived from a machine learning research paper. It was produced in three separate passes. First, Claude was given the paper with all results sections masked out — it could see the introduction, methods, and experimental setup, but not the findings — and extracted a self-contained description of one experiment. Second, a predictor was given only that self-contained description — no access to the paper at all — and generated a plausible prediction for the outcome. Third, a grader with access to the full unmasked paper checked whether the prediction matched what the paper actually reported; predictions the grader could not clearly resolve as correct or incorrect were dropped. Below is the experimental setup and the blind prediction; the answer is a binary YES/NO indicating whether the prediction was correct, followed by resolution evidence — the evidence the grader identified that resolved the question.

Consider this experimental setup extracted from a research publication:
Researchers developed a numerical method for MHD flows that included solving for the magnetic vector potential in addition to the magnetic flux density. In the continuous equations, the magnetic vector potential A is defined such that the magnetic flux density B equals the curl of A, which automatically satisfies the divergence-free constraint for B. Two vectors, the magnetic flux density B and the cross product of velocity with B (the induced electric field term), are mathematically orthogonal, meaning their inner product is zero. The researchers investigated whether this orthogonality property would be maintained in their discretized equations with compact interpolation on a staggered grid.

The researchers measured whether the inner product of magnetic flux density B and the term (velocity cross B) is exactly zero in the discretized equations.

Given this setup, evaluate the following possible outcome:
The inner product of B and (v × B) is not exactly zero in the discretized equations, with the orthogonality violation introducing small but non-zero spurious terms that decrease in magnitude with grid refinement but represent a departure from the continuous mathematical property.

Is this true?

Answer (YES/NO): YES